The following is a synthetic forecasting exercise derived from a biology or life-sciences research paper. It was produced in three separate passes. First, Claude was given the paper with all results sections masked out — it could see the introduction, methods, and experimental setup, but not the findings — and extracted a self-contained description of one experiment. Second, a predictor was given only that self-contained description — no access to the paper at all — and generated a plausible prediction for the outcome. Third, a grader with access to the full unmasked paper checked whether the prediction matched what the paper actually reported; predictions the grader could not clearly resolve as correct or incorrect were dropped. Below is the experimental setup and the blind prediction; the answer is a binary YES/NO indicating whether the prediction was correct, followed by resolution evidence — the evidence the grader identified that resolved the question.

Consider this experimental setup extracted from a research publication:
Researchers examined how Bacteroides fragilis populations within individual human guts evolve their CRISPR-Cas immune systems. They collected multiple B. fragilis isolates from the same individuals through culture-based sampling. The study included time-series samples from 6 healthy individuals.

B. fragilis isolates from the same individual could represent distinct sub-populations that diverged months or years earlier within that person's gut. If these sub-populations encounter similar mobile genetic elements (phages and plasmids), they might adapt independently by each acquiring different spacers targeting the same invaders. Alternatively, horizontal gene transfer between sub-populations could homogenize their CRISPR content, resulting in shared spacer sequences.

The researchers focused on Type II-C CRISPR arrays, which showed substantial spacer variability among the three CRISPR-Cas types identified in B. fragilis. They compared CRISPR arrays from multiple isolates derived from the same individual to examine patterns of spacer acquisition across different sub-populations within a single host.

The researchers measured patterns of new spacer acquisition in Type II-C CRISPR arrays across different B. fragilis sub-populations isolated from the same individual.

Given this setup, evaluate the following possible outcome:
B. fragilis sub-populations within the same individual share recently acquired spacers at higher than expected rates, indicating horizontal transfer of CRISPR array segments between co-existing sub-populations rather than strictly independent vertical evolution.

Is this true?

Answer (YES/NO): NO